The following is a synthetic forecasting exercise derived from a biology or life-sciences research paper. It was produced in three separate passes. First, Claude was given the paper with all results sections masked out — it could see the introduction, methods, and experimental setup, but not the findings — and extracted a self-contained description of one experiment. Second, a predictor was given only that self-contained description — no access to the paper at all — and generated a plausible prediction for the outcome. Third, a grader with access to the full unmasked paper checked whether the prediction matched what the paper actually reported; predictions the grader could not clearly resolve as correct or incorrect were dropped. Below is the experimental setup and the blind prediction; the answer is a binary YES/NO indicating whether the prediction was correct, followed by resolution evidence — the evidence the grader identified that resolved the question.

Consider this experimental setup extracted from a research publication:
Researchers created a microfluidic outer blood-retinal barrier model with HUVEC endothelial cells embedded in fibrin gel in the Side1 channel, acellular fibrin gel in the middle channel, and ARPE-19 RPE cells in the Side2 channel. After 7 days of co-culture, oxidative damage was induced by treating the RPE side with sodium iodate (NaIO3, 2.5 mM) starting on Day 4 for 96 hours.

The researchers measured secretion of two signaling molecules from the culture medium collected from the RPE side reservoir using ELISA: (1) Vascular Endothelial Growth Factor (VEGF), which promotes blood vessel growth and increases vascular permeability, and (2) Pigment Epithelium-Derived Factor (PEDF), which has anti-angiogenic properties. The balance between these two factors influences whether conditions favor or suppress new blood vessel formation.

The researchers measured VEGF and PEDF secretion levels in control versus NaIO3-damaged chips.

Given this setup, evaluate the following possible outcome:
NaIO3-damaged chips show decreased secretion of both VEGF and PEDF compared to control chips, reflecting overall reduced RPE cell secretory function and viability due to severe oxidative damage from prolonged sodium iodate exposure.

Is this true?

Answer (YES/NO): NO